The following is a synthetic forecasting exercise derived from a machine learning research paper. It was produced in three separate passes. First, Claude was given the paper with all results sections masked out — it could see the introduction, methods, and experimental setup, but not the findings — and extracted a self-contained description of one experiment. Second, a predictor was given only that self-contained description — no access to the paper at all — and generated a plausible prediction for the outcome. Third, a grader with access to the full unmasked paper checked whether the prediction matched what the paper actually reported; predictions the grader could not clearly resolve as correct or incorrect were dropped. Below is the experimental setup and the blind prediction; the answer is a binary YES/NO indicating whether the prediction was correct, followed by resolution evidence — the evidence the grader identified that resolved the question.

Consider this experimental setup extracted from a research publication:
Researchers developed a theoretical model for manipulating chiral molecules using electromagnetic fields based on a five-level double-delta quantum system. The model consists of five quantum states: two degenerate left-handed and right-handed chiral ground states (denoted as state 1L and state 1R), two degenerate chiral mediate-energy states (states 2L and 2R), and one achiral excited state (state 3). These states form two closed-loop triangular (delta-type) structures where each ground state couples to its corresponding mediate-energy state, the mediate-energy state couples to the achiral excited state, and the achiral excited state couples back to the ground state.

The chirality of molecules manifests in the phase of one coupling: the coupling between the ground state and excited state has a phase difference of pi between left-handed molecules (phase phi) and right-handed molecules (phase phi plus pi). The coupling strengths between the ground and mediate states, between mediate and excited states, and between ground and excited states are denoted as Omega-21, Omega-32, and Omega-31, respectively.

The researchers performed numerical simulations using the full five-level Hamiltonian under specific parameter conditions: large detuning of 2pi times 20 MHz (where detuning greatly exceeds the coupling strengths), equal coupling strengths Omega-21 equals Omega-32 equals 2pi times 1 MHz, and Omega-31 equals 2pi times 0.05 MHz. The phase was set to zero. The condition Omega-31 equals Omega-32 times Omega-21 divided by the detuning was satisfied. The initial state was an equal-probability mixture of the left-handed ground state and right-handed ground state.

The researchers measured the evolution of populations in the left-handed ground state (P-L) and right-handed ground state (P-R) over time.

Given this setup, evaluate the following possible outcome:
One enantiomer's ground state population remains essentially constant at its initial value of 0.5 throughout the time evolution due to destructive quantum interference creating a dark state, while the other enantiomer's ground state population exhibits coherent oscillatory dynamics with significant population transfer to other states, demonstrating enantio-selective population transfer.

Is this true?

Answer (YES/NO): YES